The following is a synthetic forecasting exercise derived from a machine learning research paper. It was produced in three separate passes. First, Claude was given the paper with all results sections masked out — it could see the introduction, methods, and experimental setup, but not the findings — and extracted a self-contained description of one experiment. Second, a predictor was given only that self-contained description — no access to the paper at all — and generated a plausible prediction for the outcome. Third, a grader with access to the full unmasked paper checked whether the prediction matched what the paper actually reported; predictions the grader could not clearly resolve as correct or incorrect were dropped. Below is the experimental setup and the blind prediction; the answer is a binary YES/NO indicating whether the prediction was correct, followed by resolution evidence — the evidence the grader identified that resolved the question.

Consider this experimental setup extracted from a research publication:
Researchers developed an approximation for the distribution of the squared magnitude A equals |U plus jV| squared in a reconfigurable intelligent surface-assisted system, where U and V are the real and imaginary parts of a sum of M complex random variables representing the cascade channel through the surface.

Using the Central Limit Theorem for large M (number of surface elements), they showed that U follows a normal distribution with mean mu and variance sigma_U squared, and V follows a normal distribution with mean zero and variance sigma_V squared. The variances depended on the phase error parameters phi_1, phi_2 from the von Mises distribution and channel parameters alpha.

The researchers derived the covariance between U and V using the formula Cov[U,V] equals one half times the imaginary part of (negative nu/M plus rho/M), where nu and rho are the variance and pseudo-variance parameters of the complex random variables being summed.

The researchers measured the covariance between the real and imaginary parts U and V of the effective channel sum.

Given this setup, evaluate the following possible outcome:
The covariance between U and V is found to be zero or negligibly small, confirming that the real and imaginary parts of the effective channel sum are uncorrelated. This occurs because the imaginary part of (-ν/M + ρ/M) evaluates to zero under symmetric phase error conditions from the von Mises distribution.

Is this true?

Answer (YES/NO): YES